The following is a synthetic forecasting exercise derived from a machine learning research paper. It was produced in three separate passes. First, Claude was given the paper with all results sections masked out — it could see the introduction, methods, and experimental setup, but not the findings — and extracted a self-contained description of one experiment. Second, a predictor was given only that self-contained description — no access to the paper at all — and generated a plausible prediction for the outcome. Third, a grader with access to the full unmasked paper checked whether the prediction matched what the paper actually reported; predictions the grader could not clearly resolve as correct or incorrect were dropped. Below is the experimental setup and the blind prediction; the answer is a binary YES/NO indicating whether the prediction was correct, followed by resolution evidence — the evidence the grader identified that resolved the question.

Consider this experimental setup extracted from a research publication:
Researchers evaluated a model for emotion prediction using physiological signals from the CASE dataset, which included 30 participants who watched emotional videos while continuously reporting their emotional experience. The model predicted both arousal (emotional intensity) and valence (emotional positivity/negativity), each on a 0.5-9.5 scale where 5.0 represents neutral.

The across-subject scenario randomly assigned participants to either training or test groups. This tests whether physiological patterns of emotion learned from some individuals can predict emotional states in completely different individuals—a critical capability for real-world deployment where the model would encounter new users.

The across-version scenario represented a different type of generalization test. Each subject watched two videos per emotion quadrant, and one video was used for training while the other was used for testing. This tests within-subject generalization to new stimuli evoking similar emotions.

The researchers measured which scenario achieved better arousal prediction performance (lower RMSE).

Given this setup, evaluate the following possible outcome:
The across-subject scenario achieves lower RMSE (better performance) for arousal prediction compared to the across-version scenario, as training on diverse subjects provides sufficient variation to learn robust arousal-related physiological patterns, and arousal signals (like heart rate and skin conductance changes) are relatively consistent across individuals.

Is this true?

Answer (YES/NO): YES